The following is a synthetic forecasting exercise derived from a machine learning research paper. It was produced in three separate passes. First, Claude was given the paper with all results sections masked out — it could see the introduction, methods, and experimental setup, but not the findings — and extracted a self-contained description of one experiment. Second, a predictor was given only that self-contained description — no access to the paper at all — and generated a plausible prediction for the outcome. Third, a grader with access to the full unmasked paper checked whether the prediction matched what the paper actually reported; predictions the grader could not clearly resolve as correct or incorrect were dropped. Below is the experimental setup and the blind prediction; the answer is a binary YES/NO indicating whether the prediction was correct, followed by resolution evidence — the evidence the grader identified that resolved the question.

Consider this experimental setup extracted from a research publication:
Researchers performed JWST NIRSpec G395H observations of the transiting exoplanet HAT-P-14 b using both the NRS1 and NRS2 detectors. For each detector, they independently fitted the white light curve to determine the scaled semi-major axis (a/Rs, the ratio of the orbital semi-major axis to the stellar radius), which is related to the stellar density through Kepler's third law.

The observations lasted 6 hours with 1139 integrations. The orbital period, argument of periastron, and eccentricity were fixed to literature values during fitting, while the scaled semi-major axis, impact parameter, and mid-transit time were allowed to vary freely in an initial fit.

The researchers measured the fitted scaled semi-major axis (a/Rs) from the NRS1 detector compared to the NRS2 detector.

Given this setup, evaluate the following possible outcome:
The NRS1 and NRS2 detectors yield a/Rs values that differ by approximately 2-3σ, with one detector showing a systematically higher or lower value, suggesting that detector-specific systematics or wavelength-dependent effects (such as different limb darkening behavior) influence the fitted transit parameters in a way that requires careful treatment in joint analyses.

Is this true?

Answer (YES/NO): YES